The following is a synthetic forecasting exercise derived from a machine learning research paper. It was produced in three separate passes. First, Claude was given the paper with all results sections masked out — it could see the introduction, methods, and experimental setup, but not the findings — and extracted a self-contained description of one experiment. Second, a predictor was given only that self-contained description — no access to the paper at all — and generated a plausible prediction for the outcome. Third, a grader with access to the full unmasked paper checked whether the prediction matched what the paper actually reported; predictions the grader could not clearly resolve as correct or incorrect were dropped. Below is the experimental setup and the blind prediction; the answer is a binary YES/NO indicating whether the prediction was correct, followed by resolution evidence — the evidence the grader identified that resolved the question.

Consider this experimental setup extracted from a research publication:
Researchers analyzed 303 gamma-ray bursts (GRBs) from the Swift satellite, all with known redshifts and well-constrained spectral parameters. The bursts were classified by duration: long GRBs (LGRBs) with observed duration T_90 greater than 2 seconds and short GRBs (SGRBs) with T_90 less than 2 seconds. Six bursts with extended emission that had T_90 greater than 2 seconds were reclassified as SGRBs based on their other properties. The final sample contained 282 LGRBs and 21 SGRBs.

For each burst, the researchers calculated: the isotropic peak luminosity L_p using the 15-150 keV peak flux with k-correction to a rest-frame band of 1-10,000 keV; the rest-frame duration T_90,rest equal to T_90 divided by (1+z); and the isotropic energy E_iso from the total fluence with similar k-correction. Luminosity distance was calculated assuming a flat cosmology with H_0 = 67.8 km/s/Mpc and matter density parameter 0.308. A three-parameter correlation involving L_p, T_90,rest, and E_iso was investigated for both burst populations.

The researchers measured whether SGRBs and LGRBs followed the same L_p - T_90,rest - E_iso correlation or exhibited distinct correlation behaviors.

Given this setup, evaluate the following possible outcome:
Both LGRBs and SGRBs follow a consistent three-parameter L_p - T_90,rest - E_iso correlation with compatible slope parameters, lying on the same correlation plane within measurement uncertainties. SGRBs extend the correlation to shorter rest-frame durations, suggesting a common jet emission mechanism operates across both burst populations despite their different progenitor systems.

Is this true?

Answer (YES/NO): YES